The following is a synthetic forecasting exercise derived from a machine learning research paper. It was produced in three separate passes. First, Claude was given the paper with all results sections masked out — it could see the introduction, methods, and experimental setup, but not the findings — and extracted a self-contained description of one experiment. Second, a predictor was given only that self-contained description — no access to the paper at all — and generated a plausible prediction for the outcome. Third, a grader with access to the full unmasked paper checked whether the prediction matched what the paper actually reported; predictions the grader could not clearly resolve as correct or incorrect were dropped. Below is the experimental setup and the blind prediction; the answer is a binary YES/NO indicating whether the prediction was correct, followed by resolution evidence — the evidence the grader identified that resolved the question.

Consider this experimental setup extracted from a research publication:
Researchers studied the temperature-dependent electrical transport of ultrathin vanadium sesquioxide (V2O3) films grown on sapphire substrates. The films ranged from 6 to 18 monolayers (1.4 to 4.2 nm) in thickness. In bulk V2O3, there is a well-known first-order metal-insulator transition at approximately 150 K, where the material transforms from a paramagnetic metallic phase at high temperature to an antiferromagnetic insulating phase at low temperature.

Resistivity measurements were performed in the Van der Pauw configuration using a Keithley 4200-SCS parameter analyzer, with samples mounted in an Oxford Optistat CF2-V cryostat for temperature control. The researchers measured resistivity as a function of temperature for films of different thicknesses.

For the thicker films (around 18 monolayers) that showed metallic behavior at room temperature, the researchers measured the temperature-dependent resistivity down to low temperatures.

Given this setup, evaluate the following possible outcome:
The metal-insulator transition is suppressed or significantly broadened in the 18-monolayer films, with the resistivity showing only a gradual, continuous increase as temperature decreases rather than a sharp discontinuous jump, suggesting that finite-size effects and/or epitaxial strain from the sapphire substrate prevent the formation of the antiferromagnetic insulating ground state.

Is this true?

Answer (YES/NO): NO